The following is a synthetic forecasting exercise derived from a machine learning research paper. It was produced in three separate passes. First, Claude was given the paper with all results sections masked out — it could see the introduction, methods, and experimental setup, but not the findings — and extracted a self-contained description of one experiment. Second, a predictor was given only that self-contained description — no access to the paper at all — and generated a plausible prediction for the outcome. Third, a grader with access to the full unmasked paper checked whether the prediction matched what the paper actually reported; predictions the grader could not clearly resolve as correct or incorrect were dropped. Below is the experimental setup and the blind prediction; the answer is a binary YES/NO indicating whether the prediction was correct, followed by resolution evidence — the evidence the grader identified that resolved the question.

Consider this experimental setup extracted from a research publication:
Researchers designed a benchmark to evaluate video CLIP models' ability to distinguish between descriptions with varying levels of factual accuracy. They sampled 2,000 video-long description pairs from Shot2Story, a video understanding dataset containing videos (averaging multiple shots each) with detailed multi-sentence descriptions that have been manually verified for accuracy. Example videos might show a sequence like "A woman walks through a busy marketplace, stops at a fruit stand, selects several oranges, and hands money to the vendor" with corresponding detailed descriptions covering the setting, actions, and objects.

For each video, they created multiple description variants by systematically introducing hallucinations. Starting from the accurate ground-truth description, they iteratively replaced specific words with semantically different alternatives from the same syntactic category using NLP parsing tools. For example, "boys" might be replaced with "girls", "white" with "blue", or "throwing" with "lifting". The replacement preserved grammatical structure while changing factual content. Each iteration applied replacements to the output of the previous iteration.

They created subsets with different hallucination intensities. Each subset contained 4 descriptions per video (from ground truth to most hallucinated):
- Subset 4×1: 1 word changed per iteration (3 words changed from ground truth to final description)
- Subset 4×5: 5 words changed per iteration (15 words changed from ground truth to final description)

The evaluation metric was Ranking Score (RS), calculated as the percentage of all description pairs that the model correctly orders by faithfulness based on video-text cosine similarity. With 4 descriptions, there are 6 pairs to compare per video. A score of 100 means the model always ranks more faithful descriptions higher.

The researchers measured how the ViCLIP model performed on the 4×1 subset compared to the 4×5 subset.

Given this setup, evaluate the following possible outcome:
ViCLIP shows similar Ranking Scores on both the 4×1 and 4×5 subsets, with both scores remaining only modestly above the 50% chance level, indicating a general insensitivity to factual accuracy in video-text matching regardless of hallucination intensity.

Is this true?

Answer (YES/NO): NO